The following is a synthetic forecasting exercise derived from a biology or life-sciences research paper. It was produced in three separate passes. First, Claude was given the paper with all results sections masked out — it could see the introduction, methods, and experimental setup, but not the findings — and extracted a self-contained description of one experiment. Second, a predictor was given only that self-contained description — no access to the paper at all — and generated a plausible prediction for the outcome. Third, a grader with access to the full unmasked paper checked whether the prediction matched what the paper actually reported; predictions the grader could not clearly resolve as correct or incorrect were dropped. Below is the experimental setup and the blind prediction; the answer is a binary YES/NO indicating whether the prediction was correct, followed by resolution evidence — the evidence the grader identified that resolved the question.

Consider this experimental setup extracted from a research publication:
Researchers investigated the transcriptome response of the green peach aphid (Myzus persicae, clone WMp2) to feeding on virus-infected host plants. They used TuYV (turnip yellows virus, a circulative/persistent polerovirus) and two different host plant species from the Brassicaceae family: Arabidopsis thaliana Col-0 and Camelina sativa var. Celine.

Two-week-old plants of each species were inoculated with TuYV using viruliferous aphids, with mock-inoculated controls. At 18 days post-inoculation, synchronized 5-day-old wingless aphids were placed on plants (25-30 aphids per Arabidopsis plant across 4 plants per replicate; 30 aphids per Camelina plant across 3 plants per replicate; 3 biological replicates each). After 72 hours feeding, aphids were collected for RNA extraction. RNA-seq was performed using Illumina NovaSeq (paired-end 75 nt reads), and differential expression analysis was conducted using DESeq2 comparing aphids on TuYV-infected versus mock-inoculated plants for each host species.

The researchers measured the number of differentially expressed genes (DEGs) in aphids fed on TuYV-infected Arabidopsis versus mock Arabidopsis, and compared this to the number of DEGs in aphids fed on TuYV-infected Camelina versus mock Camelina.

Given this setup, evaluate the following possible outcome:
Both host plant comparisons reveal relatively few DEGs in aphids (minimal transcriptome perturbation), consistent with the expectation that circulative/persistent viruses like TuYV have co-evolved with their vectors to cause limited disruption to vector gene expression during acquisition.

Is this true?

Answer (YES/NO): NO